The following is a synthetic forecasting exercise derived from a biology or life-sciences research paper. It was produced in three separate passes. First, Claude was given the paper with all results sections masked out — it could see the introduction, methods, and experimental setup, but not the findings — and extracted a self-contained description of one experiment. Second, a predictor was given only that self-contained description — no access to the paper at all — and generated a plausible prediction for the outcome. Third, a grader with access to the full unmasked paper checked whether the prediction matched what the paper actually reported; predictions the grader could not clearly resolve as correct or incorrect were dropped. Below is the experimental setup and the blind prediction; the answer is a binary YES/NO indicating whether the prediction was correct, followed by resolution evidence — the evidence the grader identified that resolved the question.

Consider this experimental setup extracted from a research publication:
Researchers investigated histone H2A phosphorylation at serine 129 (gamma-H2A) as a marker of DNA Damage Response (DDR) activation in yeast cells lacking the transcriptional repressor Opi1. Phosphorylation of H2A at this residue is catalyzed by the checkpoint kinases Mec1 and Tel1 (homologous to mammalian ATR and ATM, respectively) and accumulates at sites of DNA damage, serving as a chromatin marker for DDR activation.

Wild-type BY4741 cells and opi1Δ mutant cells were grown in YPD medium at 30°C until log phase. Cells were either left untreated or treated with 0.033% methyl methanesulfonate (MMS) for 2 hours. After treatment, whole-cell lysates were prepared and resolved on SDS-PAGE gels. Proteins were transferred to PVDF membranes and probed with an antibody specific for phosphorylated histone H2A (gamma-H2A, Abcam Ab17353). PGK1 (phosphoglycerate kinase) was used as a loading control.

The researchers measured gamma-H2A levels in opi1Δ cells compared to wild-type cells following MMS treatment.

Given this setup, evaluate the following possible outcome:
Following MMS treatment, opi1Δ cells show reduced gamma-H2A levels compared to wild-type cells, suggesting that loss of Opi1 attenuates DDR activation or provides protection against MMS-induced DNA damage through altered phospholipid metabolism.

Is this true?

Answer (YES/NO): NO